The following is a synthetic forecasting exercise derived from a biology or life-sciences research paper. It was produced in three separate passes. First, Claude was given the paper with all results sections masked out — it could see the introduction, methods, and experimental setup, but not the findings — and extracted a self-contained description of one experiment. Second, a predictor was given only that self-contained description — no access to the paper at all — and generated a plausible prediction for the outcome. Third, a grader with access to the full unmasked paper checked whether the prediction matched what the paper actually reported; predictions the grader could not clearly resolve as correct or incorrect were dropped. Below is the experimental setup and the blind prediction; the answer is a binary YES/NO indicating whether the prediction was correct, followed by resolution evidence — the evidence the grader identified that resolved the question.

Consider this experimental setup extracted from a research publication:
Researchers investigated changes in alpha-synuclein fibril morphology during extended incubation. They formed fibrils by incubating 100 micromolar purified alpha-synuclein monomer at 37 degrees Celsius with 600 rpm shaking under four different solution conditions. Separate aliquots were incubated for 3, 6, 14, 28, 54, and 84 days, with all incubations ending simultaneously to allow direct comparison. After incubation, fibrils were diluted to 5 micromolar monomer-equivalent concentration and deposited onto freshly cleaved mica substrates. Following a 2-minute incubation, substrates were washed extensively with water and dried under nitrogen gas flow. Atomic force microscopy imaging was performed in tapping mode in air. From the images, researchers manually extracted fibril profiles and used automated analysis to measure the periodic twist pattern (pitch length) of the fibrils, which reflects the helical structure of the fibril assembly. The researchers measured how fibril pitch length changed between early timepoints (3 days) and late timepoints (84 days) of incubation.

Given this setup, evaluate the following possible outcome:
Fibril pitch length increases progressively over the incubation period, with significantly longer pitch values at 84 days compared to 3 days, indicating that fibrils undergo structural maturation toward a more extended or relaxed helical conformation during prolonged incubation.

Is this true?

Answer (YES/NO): NO